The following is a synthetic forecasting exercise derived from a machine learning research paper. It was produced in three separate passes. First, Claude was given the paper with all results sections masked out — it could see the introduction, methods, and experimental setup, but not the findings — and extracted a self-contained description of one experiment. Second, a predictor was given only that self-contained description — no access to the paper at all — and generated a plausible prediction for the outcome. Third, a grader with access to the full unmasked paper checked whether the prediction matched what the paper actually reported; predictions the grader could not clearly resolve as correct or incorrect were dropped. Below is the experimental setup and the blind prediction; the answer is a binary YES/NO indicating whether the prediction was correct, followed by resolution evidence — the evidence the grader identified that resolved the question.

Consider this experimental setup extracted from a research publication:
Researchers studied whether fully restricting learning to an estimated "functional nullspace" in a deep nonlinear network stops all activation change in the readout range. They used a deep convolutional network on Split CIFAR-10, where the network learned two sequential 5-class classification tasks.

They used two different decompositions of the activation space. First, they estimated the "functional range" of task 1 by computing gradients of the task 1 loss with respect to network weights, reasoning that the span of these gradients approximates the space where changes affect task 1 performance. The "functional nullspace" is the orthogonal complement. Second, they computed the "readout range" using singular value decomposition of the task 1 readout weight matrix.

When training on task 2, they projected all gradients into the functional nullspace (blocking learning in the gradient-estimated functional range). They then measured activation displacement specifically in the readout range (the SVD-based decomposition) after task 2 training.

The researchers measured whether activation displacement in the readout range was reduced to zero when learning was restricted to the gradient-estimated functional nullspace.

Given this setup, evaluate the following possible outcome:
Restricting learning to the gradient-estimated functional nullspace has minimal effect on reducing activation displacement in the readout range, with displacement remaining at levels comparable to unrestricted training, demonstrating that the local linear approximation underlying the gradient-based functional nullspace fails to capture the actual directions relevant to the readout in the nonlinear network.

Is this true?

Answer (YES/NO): NO